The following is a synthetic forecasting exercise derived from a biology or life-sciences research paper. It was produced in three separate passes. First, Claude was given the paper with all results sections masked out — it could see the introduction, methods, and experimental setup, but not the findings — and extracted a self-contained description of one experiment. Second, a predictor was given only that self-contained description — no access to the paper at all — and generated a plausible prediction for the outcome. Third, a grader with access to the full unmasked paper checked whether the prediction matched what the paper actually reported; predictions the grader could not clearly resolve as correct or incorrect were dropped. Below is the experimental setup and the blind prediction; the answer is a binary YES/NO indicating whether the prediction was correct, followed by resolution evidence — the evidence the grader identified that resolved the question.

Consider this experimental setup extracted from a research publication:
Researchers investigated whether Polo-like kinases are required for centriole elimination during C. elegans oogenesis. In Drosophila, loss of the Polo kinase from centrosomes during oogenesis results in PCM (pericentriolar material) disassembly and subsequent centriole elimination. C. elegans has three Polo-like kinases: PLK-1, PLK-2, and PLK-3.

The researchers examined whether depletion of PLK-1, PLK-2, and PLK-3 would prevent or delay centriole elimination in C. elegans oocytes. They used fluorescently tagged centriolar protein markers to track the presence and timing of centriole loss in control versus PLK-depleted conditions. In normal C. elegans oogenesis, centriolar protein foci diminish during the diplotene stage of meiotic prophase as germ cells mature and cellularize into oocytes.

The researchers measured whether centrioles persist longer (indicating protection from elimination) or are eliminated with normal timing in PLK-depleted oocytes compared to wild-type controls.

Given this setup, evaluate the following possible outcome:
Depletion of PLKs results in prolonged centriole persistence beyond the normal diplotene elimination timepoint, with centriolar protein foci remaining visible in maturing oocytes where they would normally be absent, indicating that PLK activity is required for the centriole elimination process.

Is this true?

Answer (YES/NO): NO